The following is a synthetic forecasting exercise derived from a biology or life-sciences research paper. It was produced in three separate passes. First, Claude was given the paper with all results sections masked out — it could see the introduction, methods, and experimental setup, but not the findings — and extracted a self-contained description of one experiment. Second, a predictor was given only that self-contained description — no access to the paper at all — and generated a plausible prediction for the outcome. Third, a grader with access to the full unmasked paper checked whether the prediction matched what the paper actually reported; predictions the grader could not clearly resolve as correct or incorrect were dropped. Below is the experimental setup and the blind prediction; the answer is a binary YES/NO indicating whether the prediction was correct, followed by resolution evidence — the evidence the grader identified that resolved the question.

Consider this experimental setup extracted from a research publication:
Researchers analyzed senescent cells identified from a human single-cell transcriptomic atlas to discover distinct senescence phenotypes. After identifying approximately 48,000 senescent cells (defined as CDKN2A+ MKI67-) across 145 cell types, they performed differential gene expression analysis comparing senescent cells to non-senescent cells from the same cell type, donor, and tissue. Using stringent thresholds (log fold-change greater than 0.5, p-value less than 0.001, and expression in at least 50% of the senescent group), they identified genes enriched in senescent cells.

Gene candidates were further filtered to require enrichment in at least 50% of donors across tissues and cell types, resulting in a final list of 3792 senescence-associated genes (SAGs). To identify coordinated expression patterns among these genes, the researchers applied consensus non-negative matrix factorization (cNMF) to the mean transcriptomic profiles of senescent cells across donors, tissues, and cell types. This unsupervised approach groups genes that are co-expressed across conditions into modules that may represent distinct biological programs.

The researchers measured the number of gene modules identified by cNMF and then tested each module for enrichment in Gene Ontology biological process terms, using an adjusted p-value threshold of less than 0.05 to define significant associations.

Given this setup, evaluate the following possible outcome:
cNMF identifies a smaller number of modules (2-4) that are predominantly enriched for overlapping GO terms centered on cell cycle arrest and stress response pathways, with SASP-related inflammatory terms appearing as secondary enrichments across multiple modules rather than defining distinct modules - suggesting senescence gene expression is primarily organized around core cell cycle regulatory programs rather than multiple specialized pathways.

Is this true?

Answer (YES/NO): NO